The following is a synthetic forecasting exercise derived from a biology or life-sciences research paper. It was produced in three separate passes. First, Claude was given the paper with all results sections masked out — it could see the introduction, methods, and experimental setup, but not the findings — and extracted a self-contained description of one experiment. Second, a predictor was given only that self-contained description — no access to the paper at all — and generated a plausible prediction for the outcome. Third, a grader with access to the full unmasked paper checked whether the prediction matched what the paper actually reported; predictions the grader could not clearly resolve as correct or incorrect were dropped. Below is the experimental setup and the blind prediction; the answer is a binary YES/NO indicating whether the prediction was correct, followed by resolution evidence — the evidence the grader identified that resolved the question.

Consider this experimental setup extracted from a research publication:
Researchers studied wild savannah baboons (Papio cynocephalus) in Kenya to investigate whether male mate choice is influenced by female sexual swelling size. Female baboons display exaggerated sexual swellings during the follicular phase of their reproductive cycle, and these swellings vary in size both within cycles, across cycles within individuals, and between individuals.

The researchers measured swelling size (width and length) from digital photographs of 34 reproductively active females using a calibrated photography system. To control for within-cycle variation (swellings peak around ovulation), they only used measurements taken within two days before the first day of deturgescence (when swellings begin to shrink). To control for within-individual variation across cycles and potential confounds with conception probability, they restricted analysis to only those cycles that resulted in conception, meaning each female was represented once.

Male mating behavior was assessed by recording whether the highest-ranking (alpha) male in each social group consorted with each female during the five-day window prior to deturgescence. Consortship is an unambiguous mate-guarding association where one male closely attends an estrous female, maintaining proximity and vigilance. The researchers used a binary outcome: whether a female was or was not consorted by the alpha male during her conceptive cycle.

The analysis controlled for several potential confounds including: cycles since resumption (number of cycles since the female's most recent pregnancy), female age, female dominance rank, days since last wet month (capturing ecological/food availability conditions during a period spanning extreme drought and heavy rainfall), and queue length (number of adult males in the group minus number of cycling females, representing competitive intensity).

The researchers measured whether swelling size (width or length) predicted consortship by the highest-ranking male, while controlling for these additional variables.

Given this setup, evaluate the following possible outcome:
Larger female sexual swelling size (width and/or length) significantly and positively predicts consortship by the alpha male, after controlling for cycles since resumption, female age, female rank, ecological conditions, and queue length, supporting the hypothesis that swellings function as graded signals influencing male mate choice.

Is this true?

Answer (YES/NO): NO